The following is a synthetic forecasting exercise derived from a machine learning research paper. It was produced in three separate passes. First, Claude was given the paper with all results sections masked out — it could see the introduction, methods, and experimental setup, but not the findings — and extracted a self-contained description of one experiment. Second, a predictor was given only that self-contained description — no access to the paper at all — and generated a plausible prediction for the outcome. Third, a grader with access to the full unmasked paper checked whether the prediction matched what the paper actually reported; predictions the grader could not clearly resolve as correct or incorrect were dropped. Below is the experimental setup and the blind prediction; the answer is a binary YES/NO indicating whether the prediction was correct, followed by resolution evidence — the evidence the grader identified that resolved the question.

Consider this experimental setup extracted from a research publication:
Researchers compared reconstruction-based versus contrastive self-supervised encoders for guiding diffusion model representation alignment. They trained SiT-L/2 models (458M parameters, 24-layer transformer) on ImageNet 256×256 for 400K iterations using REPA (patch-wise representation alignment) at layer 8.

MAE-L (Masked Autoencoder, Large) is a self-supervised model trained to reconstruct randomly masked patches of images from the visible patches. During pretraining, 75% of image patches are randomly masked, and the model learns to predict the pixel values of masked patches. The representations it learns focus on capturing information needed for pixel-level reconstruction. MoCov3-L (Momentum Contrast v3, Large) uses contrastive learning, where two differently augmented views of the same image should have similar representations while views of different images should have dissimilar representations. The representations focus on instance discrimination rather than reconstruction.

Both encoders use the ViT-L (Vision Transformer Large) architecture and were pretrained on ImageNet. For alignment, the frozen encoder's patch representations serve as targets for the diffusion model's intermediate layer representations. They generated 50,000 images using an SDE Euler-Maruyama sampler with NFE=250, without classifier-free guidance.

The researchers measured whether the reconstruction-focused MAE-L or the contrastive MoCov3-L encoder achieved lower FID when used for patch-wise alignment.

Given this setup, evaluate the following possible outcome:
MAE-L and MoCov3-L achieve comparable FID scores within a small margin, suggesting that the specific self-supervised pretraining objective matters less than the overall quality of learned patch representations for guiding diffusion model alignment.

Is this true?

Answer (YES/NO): YES